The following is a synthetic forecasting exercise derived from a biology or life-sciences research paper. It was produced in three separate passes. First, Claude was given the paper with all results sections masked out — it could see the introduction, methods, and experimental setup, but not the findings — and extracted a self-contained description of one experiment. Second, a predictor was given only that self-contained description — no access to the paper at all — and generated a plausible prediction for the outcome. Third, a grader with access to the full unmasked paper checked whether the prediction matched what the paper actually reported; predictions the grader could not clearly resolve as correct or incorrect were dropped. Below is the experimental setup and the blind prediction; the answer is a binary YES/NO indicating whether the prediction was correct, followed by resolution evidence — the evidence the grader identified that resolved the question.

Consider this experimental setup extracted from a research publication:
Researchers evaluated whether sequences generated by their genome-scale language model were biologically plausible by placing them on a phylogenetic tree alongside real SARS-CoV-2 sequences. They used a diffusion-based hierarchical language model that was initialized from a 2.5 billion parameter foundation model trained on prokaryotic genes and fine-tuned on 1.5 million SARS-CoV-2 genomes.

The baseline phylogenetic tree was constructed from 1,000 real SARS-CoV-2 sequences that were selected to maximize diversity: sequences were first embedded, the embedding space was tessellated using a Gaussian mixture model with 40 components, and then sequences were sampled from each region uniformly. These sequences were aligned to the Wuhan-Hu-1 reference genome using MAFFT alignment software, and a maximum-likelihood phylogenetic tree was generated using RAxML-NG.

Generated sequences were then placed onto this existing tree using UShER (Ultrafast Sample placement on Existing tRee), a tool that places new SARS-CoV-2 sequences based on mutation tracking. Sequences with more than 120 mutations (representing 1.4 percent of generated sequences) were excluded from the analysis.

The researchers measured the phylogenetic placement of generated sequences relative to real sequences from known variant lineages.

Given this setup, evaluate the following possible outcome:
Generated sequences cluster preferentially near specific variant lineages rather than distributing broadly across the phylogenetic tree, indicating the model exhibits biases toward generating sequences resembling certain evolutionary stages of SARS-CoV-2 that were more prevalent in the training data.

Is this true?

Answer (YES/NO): NO